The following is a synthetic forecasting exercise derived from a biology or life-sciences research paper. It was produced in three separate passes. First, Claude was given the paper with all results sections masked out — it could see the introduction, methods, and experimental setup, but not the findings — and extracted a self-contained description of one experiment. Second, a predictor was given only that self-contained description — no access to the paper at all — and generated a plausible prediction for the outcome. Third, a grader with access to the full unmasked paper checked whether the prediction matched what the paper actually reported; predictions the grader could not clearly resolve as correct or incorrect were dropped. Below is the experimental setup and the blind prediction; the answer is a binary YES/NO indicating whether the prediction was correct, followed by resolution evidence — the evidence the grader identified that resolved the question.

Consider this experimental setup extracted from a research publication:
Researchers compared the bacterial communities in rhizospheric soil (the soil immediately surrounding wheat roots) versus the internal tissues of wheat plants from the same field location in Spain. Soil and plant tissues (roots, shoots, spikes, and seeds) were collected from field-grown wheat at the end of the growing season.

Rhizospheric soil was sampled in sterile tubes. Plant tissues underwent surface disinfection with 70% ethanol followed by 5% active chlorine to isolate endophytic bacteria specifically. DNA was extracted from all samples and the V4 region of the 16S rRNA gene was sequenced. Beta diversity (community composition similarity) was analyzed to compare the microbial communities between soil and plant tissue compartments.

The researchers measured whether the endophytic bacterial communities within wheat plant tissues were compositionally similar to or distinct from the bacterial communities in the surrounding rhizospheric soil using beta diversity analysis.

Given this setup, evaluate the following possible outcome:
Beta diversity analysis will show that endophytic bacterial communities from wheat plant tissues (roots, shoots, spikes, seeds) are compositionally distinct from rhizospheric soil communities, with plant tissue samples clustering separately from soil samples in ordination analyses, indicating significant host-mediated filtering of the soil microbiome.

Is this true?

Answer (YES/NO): YES